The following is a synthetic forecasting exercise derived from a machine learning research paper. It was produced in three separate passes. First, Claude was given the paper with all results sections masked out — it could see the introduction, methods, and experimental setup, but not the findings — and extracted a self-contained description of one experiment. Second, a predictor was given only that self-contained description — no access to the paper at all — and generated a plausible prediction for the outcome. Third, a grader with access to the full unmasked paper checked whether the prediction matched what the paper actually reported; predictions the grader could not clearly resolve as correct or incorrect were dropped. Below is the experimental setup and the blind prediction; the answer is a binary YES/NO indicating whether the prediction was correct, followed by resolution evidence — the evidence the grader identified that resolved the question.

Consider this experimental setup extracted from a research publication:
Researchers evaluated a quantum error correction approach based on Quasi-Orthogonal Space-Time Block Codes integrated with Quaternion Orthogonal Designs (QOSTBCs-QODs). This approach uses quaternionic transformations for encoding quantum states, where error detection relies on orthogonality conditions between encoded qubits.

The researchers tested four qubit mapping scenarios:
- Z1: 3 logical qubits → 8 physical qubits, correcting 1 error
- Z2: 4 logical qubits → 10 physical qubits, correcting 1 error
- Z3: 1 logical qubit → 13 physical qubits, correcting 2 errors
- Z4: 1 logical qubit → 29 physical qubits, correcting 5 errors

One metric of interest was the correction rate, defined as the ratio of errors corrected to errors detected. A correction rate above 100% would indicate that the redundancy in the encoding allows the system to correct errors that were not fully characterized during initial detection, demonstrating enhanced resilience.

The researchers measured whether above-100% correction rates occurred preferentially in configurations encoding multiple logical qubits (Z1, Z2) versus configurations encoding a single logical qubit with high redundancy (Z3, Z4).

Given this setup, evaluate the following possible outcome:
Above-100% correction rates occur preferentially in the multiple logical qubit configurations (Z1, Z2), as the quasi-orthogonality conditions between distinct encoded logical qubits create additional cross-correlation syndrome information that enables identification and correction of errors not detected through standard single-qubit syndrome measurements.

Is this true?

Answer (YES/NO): YES